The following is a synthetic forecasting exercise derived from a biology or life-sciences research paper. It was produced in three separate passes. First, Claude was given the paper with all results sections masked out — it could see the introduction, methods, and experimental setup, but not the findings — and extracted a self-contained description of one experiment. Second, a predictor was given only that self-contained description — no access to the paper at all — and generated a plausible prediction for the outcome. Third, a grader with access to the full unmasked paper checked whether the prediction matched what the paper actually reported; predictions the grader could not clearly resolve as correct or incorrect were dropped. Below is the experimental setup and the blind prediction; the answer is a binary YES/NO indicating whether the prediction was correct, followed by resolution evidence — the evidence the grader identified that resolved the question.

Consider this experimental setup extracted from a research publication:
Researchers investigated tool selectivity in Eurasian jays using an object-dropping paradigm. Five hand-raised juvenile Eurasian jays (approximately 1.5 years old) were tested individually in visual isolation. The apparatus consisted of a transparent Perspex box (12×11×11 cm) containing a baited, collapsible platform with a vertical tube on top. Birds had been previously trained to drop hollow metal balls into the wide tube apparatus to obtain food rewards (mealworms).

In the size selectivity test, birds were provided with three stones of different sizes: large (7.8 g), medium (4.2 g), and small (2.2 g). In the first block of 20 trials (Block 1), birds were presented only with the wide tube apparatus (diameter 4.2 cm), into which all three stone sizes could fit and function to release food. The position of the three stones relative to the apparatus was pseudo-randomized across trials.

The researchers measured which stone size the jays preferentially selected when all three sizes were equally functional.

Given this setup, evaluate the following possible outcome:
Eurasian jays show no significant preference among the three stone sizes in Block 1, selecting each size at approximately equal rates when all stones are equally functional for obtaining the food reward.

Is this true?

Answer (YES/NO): NO